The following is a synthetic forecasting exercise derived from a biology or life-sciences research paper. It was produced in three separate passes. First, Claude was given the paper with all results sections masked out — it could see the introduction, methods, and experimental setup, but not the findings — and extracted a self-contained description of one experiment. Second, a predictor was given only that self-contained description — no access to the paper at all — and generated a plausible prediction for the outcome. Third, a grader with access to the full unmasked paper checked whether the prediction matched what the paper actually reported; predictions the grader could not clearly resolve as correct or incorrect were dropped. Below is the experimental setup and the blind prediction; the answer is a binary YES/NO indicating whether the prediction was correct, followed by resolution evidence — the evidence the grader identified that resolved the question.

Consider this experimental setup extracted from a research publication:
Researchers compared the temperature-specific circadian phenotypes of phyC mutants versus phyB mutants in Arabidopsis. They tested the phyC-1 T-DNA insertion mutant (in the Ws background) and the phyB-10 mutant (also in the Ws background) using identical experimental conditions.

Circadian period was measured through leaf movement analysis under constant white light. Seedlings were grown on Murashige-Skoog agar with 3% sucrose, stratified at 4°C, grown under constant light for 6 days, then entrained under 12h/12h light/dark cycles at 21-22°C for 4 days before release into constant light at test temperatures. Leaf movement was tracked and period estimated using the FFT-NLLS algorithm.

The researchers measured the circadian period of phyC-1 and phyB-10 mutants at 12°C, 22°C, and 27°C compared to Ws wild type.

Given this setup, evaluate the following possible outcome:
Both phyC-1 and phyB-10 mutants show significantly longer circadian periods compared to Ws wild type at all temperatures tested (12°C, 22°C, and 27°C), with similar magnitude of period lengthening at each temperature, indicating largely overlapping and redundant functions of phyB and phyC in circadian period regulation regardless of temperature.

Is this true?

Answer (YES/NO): NO